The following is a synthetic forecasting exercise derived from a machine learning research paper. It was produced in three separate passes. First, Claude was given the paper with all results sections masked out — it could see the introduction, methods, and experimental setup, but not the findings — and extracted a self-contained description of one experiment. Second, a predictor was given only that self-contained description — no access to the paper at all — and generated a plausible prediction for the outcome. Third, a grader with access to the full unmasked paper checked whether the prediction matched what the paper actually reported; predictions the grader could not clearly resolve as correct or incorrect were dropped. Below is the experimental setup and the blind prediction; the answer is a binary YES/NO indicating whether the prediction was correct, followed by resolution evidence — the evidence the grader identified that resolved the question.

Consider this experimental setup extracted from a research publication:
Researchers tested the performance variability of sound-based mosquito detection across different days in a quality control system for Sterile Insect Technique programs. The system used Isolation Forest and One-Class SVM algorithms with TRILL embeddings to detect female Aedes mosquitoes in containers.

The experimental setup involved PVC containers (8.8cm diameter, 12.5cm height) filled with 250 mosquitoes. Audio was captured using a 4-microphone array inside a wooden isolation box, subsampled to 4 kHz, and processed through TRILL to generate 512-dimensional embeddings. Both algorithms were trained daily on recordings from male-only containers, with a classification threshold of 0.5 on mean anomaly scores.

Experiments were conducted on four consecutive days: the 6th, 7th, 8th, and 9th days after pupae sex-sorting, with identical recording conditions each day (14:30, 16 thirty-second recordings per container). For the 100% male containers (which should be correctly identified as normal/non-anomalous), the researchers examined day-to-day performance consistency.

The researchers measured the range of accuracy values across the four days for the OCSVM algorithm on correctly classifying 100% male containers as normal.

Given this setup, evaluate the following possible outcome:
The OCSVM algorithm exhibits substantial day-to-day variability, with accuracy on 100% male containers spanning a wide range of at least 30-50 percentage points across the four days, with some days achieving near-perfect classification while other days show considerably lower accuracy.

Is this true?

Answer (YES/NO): YES